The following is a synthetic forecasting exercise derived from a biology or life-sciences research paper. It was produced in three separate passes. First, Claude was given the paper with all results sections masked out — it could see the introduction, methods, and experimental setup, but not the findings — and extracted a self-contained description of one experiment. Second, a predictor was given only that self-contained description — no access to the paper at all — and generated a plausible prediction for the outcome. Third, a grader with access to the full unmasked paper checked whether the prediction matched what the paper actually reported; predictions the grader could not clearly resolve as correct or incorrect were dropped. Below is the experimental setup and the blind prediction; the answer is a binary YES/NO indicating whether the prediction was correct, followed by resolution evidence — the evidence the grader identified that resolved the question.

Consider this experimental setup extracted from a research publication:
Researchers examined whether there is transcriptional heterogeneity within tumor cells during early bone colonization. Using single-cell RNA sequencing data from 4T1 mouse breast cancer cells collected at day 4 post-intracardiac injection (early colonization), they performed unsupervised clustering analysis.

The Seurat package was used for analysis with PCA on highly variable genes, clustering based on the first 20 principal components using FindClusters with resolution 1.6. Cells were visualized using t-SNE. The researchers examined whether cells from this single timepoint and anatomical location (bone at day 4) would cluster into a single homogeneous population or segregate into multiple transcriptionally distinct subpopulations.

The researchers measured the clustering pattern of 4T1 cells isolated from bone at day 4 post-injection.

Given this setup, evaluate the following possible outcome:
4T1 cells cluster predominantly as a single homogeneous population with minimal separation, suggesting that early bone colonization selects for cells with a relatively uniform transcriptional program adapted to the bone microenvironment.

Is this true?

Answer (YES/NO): NO